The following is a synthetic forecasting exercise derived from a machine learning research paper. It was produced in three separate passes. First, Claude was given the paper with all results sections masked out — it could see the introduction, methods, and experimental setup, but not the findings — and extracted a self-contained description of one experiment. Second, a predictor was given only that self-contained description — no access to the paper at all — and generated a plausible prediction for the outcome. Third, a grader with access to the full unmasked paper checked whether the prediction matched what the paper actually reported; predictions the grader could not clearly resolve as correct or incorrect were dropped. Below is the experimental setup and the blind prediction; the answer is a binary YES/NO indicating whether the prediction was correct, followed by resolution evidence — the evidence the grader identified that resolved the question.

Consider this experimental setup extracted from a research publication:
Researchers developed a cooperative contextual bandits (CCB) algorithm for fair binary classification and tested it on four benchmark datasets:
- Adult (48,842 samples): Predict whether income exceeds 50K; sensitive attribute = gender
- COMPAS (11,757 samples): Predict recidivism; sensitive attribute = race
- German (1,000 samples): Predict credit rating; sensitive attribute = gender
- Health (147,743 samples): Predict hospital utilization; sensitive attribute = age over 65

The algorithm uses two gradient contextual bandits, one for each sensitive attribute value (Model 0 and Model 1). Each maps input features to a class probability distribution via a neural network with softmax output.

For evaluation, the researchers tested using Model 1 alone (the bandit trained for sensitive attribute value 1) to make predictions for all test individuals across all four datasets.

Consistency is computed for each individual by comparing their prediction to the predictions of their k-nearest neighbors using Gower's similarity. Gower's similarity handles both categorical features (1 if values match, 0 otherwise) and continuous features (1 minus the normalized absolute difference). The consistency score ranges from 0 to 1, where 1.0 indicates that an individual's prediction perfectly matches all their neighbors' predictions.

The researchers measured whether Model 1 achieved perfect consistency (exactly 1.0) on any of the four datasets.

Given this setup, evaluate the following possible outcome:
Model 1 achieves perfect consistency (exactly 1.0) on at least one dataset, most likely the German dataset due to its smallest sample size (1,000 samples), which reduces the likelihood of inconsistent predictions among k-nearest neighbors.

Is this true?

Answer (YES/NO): YES